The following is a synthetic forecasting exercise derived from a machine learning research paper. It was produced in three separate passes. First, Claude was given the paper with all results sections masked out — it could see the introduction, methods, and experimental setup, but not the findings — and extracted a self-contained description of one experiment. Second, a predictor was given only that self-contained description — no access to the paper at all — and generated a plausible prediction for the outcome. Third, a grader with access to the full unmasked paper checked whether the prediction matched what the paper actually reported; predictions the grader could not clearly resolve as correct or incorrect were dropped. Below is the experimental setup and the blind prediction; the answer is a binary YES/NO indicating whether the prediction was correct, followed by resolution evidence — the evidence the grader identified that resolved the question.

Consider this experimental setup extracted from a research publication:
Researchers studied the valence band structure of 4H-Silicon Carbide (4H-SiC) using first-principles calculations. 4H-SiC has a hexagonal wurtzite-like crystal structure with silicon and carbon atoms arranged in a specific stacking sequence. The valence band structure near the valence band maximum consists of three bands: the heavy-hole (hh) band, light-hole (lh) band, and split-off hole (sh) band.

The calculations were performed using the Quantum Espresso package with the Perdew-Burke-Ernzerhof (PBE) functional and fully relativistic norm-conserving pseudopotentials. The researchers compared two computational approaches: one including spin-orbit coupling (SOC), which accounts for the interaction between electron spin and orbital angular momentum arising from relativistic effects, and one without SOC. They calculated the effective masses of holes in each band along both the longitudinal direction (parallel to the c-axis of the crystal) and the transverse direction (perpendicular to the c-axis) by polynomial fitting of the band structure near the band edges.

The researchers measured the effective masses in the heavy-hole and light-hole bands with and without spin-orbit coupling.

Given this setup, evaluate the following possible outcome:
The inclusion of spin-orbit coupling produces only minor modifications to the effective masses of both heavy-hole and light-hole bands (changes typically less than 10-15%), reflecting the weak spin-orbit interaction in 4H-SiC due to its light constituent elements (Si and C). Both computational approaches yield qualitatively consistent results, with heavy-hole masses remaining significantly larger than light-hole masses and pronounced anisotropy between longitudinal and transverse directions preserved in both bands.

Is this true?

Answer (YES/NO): NO